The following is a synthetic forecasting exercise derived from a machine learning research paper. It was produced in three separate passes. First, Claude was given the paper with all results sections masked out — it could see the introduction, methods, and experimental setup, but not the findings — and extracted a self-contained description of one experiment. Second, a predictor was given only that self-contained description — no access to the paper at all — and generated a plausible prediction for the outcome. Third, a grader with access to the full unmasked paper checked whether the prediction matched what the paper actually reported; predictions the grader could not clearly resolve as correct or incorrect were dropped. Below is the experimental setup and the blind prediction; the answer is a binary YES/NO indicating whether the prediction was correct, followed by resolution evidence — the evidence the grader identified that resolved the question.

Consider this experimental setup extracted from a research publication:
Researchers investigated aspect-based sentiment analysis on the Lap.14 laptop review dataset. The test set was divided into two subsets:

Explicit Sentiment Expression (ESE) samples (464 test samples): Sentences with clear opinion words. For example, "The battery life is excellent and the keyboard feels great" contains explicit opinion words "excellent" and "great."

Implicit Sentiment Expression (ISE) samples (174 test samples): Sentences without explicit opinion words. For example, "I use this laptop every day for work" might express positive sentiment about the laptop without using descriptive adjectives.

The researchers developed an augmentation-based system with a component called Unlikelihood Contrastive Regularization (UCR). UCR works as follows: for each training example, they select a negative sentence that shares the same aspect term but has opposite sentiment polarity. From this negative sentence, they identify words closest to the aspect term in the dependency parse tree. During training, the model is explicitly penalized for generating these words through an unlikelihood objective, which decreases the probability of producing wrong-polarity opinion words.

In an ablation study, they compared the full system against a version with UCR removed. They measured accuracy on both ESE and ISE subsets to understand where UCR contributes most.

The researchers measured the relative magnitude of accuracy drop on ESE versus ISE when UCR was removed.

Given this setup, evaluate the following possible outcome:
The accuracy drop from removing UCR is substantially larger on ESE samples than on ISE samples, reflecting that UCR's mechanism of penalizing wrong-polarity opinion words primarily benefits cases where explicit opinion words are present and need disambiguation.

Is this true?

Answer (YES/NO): NO